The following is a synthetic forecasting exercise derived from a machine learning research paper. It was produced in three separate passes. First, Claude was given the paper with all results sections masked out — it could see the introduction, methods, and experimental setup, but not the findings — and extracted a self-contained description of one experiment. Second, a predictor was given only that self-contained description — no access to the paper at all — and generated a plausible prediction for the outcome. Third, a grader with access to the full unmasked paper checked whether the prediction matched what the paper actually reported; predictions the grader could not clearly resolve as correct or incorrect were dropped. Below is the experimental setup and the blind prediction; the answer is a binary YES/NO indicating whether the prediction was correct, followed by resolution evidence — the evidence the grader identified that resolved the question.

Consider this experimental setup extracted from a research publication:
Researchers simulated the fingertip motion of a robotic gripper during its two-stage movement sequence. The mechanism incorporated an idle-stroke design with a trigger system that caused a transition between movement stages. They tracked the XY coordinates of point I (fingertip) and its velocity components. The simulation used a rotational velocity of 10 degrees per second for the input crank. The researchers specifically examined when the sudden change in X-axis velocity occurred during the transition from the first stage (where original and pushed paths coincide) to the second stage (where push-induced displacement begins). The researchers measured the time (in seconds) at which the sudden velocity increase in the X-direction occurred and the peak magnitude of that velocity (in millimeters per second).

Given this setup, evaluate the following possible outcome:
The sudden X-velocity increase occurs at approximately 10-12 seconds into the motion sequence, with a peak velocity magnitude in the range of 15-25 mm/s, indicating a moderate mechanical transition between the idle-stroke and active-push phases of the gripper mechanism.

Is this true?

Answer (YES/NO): NO